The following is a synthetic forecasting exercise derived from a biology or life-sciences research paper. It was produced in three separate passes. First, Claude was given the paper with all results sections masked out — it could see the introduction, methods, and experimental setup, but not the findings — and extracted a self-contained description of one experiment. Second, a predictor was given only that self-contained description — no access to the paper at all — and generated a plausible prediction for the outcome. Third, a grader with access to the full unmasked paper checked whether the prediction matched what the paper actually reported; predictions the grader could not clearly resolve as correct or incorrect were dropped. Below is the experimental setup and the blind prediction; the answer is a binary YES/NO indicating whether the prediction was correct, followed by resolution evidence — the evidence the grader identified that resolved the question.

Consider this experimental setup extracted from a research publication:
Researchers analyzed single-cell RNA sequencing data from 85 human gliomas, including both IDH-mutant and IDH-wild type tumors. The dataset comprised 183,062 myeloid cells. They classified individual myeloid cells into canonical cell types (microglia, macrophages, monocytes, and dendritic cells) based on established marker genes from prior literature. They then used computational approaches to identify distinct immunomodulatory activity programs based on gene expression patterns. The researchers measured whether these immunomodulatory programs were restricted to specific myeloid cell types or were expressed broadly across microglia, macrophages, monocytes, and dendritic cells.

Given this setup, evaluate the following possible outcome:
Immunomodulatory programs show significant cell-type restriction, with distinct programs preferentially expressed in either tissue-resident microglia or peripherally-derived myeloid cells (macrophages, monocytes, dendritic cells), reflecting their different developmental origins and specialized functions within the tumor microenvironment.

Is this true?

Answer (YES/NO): NO